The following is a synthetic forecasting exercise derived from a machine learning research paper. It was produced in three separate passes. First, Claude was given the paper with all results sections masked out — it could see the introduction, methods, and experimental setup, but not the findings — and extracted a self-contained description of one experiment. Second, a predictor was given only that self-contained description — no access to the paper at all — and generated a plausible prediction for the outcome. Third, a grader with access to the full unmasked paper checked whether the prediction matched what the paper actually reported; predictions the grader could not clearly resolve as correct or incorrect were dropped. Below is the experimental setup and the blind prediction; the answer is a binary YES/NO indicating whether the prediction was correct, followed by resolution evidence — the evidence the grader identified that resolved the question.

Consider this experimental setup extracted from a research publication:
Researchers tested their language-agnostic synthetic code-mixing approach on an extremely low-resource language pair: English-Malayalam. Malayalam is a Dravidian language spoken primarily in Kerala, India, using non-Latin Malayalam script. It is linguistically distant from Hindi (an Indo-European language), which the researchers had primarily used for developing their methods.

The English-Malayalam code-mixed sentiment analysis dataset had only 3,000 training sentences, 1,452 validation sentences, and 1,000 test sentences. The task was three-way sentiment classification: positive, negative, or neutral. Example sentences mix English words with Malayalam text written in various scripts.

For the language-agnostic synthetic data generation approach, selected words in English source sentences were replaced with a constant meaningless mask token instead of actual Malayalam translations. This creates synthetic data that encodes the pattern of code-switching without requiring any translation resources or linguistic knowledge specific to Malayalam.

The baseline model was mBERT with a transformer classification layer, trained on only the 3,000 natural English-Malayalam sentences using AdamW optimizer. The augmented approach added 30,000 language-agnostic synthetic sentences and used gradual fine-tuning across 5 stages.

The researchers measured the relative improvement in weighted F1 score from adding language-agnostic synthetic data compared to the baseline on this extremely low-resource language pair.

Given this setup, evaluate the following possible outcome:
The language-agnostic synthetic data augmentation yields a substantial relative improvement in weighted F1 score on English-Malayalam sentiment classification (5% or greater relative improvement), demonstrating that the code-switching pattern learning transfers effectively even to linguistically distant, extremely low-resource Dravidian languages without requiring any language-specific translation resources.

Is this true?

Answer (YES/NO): YES